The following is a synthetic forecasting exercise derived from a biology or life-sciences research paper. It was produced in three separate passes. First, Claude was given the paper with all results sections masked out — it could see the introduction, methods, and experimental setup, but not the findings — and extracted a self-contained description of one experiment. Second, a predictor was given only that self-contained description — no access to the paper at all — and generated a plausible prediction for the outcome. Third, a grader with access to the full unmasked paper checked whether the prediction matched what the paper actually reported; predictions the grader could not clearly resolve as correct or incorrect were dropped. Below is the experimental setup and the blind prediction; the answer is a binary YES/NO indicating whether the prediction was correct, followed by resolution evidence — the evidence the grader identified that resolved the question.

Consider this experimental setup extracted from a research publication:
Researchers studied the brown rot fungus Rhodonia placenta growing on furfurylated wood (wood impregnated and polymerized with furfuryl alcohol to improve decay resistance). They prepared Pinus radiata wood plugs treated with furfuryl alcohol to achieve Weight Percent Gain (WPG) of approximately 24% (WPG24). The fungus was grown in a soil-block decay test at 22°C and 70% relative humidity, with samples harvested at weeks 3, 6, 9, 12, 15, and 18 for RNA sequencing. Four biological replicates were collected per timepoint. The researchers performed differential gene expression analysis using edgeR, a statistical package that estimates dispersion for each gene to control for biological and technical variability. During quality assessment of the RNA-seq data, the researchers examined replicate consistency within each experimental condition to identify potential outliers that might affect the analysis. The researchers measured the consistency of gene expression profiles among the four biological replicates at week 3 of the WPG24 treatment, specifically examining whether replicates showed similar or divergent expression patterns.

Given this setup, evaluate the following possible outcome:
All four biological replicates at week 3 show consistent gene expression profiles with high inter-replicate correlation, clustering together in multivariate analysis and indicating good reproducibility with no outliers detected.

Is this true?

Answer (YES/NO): NO